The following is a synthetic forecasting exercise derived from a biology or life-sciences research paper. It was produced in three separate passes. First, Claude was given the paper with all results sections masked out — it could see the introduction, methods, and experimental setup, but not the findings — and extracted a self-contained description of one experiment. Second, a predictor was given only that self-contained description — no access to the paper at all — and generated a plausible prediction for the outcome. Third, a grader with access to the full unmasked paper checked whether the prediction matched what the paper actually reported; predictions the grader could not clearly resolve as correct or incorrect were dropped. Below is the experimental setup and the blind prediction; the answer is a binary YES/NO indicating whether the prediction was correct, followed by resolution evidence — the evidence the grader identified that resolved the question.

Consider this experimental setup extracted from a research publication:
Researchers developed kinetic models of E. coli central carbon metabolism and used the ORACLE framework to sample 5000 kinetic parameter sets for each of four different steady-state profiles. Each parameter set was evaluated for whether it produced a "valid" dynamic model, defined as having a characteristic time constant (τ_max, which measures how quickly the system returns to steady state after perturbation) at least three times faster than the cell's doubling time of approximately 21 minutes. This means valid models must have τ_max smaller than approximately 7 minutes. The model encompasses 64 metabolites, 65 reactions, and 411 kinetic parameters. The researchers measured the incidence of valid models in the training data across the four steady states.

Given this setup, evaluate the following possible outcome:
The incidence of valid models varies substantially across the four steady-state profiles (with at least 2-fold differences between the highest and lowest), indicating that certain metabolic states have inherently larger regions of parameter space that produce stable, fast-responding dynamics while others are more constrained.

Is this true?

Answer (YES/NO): YES